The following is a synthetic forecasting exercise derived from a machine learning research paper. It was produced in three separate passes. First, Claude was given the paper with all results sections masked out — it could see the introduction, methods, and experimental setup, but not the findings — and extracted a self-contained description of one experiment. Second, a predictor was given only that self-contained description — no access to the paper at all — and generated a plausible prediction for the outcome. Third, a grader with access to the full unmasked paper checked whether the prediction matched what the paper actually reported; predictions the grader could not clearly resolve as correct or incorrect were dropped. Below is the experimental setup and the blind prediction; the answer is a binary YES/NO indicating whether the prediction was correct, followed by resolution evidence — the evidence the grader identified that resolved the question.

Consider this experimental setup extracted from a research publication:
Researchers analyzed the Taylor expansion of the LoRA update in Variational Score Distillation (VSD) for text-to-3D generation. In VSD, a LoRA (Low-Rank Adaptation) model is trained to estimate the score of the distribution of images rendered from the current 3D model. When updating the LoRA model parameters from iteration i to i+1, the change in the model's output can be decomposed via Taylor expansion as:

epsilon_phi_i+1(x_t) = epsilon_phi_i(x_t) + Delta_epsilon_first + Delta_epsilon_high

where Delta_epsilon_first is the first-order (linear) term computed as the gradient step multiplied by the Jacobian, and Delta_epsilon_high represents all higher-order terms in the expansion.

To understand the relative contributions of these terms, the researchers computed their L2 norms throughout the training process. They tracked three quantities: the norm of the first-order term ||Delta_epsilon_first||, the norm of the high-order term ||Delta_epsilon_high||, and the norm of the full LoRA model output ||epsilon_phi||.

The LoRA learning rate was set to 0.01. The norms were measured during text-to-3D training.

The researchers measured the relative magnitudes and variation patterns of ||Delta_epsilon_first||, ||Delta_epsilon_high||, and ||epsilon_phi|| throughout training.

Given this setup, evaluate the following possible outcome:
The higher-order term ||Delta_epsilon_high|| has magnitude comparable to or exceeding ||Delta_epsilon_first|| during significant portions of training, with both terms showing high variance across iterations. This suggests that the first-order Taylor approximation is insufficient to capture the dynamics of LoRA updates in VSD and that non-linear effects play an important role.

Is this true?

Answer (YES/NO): NO